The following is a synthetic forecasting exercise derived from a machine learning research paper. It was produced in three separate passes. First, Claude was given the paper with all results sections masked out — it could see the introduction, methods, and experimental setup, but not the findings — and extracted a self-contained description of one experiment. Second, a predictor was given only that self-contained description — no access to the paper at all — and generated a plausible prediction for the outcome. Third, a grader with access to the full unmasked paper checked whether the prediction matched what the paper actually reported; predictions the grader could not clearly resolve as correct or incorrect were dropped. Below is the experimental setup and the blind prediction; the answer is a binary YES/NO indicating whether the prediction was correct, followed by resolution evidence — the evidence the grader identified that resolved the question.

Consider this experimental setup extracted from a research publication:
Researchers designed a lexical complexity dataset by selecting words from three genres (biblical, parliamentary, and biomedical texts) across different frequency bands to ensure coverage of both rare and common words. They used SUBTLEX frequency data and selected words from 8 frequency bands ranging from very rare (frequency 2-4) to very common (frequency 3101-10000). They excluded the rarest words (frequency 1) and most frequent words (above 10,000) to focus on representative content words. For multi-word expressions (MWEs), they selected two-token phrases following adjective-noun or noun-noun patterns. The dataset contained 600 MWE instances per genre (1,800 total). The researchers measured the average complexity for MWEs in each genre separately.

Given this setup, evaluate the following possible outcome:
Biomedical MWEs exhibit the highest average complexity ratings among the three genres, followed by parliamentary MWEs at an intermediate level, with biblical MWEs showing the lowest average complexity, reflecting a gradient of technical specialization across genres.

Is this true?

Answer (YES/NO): YES